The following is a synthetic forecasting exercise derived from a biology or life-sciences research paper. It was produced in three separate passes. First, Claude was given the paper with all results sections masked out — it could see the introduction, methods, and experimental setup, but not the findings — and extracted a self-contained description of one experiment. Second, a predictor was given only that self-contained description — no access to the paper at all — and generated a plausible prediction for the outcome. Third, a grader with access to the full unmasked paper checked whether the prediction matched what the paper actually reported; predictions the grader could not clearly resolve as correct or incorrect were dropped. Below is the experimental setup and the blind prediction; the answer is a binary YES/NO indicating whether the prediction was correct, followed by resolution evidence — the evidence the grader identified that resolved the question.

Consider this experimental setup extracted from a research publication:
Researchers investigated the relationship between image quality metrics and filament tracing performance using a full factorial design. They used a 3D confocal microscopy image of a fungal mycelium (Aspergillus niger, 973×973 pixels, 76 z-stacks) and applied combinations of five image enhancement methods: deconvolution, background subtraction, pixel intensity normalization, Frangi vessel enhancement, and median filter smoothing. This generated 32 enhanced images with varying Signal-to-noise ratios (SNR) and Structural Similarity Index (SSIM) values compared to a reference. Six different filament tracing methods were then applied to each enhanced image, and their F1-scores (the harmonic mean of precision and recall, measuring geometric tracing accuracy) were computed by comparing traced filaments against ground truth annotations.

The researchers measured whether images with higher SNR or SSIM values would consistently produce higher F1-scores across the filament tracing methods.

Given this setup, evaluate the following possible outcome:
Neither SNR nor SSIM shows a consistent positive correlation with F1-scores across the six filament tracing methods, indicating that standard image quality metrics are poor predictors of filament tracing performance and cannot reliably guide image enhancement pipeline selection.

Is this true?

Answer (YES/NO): YES